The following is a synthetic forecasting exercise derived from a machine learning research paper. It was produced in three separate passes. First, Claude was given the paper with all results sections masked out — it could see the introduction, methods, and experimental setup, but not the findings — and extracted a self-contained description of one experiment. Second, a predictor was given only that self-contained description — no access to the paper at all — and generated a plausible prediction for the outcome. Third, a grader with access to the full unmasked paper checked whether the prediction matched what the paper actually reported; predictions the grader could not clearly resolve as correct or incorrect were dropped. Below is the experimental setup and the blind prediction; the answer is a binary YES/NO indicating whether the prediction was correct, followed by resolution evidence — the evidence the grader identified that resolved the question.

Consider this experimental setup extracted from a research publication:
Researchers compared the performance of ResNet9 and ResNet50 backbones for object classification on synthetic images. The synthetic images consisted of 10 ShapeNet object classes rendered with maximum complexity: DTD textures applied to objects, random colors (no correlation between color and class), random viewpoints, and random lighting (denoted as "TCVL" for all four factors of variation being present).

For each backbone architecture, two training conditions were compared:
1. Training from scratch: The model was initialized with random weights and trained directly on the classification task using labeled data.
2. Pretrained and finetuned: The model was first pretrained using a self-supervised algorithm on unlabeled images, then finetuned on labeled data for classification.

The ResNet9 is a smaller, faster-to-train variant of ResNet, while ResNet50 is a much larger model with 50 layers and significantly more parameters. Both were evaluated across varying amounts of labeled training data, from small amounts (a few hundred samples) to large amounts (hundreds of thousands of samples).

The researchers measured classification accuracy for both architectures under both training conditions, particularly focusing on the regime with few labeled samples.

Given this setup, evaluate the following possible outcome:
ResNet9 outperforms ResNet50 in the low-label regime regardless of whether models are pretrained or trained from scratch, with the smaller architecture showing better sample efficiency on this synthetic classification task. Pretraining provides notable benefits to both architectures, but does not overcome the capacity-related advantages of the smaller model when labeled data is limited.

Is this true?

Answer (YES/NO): NO